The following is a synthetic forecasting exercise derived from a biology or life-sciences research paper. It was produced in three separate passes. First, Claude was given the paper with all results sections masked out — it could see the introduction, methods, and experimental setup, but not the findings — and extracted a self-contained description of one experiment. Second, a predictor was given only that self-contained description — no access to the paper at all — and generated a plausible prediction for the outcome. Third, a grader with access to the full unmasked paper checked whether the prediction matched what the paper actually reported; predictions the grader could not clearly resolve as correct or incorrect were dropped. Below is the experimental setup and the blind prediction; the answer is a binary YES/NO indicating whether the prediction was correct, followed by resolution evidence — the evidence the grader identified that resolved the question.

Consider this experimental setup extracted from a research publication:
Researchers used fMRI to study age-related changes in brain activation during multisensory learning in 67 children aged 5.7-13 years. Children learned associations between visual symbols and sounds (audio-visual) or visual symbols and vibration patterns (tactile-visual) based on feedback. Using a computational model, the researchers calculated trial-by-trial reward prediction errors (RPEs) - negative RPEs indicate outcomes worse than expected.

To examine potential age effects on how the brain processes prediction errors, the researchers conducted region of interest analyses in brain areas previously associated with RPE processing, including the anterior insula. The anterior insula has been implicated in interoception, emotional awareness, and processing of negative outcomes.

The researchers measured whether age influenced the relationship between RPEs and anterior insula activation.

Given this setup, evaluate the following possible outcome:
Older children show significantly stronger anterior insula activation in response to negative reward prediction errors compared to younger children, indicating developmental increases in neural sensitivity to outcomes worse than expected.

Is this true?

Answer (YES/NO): YES